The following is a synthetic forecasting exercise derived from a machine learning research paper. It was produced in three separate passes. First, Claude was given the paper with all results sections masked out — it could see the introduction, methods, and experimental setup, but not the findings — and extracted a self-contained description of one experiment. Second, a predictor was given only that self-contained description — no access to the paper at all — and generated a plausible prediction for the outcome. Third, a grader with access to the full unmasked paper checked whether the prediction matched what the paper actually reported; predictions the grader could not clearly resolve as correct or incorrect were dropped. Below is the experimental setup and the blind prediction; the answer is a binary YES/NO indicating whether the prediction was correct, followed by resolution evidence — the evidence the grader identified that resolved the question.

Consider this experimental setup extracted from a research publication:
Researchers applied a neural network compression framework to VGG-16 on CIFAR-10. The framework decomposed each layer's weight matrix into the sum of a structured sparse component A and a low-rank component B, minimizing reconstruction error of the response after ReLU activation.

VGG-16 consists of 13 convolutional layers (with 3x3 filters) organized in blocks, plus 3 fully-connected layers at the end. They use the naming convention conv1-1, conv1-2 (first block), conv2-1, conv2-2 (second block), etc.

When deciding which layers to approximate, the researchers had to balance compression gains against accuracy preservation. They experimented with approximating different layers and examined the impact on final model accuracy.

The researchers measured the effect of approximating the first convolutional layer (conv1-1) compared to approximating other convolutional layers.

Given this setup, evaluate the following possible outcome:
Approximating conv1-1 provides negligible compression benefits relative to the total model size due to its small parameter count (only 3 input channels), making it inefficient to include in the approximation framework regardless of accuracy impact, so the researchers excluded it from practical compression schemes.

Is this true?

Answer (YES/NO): NO